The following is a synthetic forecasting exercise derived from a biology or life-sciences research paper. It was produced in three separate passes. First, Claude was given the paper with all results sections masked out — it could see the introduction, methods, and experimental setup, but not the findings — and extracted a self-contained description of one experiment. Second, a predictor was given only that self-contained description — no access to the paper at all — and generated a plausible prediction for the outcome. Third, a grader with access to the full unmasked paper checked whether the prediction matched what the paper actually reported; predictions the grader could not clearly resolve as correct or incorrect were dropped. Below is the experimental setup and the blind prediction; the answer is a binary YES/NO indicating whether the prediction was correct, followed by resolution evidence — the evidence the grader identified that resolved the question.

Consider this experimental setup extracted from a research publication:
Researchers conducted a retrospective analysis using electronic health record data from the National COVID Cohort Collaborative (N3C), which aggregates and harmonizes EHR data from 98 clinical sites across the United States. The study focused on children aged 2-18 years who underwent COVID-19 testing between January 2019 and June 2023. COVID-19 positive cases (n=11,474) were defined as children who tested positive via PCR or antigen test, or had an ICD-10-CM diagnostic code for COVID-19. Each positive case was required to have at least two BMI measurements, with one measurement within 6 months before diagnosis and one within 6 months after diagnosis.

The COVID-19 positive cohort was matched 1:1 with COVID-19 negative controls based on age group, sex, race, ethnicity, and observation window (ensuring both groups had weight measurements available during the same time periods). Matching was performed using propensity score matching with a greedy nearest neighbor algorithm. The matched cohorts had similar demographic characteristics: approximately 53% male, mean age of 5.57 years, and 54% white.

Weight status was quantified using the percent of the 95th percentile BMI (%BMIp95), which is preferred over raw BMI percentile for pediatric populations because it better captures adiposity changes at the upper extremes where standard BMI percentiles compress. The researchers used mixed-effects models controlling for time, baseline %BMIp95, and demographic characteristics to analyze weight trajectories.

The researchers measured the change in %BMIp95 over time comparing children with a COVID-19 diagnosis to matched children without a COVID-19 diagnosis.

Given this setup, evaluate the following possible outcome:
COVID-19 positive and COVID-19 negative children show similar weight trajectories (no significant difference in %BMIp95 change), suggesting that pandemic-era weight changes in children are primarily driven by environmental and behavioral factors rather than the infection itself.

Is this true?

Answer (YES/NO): NO